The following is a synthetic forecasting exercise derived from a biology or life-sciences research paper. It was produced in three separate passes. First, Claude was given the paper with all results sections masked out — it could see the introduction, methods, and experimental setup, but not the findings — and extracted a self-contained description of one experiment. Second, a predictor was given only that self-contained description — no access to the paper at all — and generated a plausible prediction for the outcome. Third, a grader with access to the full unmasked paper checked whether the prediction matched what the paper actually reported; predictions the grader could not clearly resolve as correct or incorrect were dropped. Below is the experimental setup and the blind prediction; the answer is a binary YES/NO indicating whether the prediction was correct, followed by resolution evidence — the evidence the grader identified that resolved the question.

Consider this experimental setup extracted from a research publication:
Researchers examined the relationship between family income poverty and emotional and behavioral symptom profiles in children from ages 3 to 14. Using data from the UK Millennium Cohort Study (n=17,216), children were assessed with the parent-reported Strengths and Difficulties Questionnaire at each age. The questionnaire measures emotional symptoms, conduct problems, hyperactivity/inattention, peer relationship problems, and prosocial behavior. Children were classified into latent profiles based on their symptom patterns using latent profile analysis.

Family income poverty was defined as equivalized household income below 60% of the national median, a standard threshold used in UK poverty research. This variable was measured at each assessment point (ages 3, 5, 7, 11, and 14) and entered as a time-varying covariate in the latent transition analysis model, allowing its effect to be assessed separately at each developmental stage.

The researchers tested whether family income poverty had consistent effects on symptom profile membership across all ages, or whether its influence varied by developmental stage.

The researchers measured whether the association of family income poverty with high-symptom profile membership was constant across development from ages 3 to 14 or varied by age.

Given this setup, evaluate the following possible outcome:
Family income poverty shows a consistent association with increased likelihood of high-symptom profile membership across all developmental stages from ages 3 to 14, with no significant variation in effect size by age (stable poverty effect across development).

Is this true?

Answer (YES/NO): NO